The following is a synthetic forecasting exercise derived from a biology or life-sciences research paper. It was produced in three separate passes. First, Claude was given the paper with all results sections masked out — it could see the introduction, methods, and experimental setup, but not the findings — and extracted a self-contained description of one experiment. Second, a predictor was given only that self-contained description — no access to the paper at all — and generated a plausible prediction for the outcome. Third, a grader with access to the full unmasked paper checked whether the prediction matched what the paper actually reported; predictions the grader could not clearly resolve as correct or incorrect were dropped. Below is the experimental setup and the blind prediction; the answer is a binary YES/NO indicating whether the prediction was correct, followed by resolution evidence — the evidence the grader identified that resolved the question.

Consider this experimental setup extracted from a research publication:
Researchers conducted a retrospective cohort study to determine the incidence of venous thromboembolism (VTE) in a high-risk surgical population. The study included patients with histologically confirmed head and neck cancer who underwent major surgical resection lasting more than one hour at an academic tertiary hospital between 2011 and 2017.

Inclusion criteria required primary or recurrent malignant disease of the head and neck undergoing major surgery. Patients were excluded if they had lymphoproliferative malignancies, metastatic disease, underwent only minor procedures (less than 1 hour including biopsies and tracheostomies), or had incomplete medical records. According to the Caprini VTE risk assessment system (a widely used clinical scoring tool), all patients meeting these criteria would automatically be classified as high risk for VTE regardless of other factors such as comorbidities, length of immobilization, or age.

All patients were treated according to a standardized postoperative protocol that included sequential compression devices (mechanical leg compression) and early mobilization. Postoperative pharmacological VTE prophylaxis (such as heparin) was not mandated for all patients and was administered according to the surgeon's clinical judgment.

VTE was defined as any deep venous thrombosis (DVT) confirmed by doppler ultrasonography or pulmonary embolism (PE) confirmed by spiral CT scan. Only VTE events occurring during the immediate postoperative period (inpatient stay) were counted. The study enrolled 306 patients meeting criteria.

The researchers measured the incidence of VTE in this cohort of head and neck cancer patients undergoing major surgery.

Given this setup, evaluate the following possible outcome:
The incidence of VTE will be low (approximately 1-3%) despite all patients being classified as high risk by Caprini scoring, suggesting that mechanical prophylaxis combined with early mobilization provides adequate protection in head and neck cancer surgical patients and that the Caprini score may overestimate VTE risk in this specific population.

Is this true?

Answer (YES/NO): NO